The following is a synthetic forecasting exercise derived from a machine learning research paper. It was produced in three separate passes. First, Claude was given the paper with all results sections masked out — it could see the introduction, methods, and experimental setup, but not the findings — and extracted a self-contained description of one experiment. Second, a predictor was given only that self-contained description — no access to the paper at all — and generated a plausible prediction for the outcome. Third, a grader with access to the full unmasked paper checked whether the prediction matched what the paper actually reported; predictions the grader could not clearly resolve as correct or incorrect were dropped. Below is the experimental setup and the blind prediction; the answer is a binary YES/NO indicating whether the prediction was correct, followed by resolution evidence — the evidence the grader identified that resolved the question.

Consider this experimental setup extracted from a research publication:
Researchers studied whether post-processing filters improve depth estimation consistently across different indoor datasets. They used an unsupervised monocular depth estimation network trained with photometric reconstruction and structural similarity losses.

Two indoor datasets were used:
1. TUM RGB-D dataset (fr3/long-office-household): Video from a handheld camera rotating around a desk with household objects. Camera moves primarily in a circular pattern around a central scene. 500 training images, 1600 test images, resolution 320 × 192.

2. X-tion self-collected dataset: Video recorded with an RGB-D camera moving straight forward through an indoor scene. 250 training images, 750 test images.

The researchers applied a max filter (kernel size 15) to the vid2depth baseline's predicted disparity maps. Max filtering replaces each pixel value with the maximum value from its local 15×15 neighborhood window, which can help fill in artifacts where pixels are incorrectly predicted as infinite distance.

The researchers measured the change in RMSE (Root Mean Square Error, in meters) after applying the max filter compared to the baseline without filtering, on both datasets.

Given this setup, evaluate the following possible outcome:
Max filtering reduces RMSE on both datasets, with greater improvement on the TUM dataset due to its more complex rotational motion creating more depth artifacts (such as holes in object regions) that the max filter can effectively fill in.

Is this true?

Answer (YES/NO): NO